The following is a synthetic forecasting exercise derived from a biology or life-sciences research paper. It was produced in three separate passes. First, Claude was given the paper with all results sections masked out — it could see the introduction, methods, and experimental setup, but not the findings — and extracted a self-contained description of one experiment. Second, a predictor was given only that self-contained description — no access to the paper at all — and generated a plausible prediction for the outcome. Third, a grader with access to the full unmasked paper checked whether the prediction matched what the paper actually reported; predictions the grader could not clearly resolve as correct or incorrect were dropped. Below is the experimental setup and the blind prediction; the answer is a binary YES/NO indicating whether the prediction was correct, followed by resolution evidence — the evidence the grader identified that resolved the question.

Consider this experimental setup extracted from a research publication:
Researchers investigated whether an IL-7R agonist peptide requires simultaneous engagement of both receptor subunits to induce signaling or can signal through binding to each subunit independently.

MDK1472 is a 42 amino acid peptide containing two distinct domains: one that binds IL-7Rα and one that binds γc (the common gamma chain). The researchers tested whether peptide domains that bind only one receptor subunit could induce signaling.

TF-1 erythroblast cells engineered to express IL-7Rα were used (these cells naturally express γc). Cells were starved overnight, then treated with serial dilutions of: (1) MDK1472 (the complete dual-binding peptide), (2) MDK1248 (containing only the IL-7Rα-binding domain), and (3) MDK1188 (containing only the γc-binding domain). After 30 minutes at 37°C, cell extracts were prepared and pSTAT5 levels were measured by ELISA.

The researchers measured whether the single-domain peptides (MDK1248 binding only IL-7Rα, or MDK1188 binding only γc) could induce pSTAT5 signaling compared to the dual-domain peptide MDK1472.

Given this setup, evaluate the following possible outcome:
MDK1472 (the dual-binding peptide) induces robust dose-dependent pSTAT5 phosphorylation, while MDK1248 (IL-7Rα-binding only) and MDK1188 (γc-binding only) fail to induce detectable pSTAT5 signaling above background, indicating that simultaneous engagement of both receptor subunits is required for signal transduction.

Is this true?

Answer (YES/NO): YES